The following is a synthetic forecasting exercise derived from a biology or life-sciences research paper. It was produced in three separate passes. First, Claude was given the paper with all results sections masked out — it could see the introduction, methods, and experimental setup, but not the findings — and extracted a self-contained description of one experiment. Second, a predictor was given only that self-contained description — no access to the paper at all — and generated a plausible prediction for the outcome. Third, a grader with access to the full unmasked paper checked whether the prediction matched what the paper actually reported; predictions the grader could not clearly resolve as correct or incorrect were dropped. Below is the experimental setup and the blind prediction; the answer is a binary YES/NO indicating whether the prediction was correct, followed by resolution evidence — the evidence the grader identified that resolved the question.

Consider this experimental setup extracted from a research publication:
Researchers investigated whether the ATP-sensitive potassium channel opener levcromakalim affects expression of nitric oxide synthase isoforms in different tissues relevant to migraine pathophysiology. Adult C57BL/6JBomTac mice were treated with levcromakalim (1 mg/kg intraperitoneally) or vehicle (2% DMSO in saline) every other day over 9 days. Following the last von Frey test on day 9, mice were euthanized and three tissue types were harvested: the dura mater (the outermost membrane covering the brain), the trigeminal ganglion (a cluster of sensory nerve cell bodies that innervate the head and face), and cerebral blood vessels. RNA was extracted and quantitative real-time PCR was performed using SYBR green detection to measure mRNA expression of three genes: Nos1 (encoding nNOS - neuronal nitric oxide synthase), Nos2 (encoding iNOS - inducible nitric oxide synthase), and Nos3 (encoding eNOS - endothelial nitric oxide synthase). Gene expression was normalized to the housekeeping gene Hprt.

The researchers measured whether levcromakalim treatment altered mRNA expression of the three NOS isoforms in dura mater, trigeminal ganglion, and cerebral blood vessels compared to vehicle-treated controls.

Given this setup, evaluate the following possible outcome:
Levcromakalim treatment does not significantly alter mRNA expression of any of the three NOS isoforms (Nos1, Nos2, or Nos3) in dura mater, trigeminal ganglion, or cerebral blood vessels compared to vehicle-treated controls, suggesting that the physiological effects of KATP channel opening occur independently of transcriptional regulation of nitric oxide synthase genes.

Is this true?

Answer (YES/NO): NO